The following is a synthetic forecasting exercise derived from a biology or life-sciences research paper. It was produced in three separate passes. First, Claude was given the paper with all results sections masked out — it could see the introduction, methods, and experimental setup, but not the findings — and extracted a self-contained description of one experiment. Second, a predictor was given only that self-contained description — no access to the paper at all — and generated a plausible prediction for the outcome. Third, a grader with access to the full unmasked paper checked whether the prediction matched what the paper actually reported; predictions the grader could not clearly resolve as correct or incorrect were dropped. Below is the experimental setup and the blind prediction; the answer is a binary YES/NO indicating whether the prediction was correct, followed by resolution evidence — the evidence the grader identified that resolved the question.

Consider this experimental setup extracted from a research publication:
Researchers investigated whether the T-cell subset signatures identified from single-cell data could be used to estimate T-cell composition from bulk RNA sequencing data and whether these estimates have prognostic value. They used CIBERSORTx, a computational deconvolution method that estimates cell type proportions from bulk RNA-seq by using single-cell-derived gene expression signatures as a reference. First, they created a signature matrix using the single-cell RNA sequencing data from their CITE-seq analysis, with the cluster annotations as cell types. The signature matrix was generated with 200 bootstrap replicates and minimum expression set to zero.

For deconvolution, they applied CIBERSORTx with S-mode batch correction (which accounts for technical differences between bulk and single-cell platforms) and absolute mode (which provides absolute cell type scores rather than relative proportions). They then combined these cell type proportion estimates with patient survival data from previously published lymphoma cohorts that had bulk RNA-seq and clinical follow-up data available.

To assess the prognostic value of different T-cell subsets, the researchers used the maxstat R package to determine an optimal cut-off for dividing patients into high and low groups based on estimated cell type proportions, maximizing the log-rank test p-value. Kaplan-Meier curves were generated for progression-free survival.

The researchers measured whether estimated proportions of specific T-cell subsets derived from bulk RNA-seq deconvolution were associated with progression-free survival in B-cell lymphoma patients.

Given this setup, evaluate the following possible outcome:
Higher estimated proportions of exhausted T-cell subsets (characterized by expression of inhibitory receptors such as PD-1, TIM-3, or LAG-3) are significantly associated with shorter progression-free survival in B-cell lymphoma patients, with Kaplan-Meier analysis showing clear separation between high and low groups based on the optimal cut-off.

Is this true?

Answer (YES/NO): YES